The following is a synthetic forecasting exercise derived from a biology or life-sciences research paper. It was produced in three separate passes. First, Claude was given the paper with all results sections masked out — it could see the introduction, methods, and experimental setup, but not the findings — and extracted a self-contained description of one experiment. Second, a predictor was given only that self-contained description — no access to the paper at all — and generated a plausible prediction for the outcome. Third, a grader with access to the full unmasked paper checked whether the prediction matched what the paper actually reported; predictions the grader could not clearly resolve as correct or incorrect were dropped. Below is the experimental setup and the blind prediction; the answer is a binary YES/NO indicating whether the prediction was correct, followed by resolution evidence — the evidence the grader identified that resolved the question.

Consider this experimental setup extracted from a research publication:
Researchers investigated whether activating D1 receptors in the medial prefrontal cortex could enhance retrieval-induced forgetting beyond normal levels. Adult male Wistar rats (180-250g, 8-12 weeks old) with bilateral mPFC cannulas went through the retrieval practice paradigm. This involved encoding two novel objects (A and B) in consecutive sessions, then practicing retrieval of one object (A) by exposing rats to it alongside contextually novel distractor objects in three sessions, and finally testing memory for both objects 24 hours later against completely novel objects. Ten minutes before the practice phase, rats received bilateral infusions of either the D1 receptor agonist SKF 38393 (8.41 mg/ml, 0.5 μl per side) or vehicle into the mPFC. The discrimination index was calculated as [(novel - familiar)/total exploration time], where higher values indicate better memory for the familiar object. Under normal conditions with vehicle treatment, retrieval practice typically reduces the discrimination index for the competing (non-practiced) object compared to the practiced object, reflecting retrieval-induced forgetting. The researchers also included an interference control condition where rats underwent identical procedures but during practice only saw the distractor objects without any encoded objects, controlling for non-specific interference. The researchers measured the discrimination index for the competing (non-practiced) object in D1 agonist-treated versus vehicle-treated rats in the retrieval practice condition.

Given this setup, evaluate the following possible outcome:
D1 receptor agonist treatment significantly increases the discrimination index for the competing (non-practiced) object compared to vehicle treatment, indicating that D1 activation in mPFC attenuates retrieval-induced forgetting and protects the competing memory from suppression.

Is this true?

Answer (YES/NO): NO